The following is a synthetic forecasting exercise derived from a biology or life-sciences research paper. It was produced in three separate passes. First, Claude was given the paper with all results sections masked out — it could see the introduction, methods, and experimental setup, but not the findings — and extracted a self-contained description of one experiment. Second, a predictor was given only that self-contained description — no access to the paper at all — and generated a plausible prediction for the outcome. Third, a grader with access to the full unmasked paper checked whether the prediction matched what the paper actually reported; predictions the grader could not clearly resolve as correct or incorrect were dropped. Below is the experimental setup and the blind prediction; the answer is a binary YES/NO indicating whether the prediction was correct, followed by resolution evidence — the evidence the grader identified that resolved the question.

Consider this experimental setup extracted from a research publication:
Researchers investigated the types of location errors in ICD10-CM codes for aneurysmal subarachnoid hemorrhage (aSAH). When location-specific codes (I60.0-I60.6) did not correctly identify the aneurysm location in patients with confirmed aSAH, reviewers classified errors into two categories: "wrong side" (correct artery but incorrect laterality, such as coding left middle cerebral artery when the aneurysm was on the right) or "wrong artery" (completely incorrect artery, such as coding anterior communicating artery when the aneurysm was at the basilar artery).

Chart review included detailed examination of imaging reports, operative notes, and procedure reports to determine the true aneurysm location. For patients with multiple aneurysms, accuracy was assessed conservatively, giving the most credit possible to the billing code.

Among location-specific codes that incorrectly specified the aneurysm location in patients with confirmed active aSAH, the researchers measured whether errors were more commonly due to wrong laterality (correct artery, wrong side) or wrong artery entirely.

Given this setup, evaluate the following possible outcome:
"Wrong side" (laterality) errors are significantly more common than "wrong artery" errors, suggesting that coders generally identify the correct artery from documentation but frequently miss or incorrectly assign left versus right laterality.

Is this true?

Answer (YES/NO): NO